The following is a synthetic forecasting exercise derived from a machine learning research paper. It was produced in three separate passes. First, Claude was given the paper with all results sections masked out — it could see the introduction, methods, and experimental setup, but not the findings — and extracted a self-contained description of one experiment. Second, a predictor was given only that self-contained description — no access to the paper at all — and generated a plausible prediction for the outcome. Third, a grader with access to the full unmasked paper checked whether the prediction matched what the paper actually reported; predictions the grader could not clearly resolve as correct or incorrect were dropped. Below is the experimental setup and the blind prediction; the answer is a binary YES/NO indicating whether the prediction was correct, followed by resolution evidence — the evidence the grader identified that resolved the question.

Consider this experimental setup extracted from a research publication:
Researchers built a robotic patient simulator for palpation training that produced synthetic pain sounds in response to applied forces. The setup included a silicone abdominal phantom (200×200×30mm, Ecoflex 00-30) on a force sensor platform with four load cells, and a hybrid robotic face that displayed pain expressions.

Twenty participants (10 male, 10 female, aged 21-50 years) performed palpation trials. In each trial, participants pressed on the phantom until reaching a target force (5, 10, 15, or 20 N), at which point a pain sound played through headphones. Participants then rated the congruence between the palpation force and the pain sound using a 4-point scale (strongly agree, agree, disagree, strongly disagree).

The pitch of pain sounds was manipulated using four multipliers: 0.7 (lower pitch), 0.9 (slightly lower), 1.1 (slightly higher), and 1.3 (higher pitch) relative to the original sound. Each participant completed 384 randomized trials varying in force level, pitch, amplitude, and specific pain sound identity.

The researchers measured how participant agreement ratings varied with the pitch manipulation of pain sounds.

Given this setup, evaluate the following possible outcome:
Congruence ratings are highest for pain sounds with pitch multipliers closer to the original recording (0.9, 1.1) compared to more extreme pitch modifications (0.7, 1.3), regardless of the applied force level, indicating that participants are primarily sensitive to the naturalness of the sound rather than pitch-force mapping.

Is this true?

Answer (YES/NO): NO